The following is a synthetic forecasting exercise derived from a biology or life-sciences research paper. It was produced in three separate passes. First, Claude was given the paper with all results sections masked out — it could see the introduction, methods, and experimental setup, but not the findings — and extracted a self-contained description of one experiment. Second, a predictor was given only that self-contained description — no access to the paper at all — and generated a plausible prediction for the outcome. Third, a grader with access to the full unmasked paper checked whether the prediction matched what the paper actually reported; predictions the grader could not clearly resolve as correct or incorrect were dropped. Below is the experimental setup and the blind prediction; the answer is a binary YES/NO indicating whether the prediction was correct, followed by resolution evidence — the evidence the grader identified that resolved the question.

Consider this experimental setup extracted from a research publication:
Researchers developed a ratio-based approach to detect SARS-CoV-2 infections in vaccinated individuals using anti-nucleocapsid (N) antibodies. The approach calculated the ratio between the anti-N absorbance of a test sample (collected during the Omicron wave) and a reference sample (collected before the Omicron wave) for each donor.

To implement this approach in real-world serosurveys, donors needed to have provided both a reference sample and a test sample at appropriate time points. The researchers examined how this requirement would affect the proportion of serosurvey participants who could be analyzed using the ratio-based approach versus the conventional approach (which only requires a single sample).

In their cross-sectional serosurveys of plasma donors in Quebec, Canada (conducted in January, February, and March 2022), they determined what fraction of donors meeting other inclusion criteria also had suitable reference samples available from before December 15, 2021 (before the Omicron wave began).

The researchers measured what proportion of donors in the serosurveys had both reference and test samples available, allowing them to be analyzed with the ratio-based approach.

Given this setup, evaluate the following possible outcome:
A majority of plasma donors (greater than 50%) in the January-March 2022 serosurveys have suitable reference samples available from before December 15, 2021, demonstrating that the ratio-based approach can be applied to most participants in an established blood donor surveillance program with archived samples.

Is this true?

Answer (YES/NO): YES